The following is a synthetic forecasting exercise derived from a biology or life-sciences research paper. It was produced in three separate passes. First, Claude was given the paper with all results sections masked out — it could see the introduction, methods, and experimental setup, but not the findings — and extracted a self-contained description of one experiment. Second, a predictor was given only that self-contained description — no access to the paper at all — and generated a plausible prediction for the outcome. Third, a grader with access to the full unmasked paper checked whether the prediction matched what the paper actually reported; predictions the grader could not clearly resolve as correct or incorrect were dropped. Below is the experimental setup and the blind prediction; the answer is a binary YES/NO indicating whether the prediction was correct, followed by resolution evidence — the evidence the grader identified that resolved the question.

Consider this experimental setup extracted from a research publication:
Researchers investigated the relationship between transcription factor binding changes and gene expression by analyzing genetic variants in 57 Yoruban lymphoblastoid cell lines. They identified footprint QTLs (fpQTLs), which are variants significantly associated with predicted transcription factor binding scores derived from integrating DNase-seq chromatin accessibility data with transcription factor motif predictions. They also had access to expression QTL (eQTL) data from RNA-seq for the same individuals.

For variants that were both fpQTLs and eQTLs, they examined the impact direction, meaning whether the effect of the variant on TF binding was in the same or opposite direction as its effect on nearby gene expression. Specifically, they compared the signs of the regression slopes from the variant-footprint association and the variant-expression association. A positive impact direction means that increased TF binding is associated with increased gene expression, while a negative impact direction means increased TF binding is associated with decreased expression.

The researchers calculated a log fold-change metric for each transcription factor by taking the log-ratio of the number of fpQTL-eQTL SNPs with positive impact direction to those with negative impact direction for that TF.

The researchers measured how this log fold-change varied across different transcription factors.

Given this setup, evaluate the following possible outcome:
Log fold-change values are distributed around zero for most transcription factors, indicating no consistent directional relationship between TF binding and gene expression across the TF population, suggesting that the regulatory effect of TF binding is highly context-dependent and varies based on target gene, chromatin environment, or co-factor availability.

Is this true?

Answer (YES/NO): NO